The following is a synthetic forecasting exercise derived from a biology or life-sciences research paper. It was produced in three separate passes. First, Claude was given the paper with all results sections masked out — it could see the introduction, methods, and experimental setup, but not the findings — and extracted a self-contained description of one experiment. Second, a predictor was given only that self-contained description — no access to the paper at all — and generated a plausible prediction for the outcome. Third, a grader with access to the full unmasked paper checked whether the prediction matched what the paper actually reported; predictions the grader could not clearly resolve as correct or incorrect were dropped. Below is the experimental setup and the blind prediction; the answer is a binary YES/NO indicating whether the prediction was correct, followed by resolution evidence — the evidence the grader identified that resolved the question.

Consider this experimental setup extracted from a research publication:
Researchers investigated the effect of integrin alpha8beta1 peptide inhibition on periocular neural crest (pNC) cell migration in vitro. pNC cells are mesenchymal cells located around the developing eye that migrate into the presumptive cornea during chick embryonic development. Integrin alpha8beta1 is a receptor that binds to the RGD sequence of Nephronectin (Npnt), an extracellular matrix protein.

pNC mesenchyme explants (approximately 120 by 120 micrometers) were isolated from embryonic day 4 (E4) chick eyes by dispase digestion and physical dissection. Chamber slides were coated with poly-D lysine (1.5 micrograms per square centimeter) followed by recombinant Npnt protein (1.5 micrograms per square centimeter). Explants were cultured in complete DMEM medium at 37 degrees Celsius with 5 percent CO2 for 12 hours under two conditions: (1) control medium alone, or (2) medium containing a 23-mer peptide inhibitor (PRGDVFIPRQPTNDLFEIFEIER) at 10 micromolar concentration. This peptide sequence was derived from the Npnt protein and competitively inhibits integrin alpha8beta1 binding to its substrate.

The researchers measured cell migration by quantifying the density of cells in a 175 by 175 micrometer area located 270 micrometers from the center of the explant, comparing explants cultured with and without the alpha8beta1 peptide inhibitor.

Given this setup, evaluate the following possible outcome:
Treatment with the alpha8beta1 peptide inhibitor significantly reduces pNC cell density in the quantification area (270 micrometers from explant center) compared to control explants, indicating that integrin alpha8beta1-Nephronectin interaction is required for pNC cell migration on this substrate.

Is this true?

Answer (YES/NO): YES